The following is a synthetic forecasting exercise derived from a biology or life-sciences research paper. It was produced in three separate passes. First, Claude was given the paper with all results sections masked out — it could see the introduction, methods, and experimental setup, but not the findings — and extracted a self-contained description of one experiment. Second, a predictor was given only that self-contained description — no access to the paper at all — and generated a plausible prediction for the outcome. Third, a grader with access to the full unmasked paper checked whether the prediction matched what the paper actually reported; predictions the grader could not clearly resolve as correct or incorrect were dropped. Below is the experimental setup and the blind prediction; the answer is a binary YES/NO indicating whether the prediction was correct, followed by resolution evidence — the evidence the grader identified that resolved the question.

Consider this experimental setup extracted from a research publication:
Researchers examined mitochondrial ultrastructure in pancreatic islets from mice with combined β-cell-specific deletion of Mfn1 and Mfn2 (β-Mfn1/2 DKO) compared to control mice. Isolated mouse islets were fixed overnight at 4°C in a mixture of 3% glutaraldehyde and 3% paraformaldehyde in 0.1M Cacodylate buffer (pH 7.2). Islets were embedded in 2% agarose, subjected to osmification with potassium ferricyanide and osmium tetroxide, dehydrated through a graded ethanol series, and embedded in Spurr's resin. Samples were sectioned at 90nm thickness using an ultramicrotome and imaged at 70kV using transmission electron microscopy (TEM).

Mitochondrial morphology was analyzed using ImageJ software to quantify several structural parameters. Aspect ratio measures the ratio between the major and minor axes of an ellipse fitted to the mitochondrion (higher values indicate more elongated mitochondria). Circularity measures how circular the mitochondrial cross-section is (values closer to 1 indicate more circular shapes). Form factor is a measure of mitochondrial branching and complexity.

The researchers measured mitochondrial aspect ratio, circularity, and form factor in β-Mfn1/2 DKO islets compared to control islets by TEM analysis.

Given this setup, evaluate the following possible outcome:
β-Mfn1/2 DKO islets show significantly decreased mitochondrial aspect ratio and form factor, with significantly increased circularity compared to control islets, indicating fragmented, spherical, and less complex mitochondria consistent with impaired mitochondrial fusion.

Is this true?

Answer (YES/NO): YES